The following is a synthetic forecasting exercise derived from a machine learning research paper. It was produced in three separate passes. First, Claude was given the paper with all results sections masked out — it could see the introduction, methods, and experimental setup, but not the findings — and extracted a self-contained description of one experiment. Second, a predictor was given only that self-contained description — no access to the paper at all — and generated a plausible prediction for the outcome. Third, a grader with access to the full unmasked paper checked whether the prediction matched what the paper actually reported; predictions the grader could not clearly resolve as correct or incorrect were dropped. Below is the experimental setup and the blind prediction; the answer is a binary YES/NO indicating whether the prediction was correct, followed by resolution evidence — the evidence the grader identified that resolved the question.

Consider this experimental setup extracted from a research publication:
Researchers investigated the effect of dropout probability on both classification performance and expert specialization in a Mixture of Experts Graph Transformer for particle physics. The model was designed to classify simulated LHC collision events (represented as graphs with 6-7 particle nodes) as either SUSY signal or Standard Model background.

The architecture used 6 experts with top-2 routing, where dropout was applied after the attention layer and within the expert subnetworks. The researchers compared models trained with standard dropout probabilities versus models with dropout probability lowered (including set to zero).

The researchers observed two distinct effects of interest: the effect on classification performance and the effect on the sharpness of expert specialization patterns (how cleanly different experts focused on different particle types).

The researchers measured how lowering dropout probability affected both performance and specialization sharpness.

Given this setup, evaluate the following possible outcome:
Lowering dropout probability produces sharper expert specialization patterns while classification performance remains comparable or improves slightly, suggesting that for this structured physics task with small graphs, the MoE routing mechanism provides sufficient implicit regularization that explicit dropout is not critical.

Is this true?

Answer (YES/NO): NO